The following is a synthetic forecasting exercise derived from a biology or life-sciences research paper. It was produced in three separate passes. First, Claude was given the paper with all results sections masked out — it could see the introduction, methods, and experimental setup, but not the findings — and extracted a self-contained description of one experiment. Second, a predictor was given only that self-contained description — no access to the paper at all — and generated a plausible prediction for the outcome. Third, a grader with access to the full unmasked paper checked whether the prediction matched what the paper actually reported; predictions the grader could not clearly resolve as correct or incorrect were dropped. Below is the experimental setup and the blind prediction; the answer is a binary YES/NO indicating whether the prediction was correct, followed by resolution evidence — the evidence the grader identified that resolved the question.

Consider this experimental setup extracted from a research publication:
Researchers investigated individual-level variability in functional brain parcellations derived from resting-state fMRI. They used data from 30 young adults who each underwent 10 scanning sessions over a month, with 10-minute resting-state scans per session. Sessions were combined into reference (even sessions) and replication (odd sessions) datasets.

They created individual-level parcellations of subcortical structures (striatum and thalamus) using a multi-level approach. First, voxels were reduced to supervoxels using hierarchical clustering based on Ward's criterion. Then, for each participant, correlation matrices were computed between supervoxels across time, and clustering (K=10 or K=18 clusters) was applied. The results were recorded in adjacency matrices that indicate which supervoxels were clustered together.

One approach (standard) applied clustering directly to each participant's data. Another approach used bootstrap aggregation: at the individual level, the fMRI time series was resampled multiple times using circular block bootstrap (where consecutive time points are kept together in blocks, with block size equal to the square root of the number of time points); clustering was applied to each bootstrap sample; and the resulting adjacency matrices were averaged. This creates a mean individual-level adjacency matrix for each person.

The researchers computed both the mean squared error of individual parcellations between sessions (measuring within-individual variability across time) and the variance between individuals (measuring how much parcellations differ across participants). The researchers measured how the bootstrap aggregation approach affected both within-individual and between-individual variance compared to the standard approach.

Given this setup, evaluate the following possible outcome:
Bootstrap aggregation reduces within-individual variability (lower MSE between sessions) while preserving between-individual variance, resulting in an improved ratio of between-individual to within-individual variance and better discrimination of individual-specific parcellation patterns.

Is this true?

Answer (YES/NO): NO